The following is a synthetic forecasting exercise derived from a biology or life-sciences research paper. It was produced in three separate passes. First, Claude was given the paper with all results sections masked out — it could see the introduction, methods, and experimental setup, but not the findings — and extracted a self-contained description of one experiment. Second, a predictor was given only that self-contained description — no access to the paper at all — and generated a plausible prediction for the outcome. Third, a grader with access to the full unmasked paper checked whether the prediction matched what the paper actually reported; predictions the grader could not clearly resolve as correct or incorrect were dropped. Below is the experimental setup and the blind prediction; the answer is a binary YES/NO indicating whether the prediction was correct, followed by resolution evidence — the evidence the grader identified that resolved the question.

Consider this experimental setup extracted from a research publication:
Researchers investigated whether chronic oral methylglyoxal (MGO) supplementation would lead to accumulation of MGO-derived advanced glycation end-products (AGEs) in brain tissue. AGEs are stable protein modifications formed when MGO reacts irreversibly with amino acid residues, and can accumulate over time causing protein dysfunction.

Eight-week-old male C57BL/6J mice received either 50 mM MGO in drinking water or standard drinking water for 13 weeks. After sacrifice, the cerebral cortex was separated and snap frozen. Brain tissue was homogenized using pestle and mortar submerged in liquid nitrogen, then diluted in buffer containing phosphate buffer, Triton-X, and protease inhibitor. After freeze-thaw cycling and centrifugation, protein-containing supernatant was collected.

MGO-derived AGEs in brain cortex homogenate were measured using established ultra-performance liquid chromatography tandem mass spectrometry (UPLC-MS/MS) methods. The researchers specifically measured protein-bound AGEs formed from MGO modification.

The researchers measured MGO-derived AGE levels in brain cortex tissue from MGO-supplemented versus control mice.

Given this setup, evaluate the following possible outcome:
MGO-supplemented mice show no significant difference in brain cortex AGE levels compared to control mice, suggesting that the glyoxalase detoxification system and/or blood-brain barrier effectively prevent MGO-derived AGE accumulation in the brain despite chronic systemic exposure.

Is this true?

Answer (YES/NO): NO